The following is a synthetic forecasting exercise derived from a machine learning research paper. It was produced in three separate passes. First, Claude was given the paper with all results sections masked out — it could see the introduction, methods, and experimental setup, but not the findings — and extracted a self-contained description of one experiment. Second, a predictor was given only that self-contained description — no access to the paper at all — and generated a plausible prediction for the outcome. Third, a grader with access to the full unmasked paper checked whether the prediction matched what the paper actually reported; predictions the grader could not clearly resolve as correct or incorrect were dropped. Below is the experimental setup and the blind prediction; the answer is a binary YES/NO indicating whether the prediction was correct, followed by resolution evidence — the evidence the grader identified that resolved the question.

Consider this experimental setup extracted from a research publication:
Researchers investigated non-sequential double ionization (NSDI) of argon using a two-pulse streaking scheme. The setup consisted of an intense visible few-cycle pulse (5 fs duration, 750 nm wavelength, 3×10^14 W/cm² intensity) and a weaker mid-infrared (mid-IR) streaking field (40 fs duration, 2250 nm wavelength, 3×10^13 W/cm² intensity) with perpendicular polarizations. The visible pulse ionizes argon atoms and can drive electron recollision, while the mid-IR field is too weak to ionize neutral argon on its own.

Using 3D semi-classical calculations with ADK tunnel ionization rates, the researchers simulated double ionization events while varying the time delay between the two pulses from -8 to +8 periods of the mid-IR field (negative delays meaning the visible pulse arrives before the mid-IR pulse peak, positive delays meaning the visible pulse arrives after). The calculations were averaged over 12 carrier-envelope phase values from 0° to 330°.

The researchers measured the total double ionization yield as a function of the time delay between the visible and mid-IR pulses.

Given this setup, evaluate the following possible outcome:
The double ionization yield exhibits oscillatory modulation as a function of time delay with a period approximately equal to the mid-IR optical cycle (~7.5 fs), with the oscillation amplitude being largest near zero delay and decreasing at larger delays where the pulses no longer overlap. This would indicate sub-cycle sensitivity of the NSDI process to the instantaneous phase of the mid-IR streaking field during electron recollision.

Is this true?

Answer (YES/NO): NO